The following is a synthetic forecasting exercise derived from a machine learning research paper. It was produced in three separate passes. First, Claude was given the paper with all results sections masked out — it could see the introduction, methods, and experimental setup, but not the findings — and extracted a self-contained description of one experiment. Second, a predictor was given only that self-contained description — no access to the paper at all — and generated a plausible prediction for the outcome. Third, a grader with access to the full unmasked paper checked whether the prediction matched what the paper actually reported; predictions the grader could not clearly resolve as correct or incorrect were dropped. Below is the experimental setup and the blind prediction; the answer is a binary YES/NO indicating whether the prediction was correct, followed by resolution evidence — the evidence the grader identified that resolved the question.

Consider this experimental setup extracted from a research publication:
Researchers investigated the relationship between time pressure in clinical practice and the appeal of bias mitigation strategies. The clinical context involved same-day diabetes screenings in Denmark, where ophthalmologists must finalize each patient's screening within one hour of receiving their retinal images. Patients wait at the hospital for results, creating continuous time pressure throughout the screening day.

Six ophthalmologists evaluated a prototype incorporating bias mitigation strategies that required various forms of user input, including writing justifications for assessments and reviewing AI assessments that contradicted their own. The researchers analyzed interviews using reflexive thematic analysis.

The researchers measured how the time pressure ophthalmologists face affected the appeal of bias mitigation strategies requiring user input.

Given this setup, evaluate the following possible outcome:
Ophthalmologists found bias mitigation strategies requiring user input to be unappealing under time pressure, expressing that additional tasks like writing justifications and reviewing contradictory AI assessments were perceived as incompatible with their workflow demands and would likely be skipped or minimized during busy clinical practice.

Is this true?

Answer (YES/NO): NO